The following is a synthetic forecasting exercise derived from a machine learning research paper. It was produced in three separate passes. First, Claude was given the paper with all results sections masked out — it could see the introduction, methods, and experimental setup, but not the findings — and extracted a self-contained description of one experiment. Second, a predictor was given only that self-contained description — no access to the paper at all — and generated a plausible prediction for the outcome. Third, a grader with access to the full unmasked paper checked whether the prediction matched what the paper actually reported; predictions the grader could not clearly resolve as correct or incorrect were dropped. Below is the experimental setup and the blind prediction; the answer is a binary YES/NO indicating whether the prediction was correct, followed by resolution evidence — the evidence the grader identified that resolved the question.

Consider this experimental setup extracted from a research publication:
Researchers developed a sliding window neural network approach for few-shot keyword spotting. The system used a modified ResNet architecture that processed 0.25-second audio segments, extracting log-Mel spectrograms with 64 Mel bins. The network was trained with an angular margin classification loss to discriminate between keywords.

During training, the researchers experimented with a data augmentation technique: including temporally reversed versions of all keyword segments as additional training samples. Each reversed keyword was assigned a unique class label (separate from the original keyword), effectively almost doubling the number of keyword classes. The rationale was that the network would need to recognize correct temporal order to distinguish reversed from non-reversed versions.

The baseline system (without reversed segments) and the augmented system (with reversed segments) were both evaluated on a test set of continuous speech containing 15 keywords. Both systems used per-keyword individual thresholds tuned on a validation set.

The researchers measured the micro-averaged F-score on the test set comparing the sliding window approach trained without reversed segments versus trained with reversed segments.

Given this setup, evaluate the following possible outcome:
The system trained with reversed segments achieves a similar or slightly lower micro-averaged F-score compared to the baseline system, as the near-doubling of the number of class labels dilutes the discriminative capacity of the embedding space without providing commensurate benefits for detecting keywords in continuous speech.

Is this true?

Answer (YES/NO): NO